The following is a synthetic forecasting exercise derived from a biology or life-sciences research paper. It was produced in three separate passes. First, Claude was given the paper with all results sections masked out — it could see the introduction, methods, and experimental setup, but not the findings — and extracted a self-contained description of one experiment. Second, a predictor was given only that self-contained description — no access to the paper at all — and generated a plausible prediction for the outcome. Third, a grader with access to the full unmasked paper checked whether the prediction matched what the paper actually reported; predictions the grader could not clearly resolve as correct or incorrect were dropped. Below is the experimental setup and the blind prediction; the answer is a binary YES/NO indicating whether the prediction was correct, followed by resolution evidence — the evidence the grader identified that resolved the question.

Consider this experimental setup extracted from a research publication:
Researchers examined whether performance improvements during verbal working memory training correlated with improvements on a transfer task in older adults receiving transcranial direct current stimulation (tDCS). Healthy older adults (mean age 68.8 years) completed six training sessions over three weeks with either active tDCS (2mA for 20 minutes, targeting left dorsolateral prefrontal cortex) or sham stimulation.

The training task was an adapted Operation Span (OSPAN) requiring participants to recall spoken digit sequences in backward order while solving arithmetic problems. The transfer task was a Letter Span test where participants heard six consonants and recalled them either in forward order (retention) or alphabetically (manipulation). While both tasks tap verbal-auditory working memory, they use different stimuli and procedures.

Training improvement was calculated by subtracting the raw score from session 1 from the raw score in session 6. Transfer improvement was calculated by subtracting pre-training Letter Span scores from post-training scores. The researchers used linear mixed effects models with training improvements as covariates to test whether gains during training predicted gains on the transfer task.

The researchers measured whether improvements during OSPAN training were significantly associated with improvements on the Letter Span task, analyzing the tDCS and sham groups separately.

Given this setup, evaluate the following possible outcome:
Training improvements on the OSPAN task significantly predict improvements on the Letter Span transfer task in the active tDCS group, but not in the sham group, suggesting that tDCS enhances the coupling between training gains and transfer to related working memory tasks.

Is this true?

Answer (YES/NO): NO